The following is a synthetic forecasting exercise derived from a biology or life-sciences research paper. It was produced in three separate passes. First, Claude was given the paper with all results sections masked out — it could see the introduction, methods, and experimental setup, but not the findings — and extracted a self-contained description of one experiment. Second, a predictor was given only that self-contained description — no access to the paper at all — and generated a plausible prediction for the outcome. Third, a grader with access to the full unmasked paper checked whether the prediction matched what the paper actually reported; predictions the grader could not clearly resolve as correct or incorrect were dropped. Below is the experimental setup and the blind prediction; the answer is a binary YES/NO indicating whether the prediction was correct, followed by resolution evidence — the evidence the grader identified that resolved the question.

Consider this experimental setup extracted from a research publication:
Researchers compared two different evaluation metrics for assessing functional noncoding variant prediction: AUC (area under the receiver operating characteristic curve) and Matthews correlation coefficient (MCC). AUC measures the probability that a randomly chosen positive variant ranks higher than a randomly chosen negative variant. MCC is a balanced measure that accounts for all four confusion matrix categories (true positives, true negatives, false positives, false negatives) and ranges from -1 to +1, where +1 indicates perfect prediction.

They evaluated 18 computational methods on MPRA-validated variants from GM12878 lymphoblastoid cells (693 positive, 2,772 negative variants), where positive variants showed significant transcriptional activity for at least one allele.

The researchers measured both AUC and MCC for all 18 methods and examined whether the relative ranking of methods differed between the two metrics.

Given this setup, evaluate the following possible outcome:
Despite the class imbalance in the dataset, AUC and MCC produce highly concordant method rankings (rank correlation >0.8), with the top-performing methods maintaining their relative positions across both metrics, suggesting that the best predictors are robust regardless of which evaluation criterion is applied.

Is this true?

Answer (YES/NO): YES